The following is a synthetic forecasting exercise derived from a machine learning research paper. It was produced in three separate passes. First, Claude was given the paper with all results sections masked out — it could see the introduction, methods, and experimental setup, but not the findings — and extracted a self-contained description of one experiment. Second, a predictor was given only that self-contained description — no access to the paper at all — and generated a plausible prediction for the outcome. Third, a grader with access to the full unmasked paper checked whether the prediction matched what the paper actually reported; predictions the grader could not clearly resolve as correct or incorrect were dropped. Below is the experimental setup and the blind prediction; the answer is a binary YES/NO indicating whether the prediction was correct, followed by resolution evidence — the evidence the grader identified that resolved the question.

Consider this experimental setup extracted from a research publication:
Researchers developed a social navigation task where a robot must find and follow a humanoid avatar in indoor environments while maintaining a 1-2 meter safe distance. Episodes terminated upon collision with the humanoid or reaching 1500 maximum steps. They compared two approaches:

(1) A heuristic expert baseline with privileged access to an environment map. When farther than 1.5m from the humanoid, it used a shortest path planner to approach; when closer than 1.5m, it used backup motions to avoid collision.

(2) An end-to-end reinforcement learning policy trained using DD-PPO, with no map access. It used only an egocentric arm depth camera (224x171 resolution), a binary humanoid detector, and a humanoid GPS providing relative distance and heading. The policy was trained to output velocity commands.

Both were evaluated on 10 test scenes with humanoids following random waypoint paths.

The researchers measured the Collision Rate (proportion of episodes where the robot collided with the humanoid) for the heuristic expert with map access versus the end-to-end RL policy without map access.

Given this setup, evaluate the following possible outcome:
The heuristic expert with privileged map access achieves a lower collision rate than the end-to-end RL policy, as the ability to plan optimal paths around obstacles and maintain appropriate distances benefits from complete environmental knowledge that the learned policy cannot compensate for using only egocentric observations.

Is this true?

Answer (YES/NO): NO